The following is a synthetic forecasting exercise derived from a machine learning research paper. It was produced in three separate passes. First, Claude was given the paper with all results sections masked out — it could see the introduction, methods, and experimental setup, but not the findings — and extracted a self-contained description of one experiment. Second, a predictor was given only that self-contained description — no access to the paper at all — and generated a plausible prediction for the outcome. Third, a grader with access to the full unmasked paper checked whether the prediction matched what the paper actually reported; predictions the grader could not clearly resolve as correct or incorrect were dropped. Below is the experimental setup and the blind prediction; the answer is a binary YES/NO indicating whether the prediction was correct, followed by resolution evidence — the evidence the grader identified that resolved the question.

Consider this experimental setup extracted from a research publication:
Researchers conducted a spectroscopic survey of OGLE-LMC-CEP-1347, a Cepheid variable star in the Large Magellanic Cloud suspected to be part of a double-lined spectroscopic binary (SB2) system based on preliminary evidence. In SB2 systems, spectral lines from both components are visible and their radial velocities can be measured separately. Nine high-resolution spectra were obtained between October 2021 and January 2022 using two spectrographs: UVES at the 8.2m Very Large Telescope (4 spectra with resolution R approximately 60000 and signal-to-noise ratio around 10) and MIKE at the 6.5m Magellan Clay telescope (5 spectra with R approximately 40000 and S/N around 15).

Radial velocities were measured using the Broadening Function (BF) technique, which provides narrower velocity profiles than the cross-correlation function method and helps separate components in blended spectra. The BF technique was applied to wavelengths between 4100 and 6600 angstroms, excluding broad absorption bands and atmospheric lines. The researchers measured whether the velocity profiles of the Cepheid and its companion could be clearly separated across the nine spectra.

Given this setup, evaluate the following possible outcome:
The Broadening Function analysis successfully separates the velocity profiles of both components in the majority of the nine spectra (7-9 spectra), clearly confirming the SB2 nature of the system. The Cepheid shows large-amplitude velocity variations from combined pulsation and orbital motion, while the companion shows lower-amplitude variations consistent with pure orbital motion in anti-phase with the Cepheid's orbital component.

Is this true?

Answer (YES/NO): NO